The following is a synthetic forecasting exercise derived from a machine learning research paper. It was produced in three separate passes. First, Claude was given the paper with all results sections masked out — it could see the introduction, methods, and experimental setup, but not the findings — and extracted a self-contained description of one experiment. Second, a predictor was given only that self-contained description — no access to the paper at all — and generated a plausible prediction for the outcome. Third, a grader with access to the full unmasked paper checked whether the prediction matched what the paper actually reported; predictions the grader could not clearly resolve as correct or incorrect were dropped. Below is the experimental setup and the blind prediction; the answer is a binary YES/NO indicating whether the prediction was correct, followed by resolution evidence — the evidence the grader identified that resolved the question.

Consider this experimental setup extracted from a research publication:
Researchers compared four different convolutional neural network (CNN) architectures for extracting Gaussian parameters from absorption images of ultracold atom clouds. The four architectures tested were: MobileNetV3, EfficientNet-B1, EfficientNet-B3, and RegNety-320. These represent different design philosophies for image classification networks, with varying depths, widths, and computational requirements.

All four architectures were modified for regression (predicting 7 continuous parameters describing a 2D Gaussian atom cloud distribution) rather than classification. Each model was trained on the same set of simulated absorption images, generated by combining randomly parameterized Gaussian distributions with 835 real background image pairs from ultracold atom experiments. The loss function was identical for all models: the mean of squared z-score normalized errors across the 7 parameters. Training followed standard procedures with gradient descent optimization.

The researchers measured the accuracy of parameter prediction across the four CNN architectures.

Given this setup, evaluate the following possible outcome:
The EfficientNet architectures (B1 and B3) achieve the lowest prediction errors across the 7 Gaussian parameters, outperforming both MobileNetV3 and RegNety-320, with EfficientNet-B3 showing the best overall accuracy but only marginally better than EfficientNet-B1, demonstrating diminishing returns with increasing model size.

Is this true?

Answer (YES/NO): NO